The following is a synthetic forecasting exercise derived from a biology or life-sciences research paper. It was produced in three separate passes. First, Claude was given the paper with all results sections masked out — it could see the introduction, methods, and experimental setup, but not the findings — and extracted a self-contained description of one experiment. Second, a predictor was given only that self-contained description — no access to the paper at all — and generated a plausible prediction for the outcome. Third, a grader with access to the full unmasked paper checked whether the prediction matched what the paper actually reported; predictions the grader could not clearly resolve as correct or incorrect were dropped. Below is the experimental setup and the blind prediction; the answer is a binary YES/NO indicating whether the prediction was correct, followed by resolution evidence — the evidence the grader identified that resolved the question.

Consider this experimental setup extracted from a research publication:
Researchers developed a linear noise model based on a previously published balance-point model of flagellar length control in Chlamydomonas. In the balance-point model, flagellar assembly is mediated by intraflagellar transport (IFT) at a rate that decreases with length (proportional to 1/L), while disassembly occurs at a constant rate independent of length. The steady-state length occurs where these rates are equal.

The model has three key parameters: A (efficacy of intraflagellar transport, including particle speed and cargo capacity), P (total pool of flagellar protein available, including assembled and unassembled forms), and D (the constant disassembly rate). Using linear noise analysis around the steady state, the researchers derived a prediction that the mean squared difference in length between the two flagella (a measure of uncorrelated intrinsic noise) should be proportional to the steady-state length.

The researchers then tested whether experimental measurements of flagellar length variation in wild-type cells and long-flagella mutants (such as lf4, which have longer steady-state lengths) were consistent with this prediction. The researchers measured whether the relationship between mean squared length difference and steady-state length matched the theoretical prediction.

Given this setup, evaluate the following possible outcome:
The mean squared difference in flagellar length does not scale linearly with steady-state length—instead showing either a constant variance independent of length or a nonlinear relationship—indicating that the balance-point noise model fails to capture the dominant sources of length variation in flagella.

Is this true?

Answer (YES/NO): NO